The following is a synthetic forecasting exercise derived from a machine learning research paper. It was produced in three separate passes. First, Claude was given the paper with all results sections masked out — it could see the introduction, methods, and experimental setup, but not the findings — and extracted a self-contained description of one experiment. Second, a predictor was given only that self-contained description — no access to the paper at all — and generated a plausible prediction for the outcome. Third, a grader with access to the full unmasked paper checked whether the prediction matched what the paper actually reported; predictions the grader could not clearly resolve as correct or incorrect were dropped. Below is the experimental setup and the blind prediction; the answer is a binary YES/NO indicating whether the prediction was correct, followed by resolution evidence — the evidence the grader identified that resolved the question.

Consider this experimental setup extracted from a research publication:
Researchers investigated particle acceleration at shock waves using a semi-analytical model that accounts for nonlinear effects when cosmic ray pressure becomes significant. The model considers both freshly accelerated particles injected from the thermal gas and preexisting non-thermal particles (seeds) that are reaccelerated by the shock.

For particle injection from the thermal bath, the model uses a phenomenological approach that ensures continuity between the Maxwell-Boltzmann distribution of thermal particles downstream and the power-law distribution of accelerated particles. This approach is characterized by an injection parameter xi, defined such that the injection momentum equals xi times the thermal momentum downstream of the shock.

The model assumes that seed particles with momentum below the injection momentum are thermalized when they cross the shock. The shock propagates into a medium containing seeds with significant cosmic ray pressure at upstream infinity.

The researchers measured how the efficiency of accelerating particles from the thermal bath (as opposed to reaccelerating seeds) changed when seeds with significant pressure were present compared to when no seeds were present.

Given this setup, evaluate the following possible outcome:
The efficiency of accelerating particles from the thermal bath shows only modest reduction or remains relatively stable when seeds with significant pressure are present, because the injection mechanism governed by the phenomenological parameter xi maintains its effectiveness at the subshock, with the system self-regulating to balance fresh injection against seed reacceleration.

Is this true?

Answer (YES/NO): NO